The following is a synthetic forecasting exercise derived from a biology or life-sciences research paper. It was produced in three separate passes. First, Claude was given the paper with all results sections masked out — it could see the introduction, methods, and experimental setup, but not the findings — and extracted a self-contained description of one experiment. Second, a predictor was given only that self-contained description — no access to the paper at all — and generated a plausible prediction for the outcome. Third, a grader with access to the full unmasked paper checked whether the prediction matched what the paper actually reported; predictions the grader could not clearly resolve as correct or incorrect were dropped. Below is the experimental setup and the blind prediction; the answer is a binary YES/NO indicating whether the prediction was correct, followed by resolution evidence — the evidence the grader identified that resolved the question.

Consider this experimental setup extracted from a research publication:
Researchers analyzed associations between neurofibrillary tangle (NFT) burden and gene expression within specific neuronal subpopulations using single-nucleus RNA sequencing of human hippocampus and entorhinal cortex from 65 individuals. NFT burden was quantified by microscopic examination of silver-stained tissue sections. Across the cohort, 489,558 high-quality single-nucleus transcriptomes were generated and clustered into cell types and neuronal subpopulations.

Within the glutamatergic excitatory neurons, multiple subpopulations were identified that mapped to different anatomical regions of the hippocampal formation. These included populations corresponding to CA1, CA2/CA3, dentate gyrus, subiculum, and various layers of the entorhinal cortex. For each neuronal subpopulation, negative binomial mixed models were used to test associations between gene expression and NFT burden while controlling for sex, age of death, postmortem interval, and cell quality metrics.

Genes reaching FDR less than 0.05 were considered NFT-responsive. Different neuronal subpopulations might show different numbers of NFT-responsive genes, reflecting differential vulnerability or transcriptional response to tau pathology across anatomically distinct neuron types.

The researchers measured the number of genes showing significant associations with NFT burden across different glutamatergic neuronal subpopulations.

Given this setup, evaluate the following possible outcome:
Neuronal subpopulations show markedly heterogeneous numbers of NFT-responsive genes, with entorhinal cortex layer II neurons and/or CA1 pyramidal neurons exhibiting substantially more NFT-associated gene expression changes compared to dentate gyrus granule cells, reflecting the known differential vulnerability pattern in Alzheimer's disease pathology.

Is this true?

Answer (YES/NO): YES